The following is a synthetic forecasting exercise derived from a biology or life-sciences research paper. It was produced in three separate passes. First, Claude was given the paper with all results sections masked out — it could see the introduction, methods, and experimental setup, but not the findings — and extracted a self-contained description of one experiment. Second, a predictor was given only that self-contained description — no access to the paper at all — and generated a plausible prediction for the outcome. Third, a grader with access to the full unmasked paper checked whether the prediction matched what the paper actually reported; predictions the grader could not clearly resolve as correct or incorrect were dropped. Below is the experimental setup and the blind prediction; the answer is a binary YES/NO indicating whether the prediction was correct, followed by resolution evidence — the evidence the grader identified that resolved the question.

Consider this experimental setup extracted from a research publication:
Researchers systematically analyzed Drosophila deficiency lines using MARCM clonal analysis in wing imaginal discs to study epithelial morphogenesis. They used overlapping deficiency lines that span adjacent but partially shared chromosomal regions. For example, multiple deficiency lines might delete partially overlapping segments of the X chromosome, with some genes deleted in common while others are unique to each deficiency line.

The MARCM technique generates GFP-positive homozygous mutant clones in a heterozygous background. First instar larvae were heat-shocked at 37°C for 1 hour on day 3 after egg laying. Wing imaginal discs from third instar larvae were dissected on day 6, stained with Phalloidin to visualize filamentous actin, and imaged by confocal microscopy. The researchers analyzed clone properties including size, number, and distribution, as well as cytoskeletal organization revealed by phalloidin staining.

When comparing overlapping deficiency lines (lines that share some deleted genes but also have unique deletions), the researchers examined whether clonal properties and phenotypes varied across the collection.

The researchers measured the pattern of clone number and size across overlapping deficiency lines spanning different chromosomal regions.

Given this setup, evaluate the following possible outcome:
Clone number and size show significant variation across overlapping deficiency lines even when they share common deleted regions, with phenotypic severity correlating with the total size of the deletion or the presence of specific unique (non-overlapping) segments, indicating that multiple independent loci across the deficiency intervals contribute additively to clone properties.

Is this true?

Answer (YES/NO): NO